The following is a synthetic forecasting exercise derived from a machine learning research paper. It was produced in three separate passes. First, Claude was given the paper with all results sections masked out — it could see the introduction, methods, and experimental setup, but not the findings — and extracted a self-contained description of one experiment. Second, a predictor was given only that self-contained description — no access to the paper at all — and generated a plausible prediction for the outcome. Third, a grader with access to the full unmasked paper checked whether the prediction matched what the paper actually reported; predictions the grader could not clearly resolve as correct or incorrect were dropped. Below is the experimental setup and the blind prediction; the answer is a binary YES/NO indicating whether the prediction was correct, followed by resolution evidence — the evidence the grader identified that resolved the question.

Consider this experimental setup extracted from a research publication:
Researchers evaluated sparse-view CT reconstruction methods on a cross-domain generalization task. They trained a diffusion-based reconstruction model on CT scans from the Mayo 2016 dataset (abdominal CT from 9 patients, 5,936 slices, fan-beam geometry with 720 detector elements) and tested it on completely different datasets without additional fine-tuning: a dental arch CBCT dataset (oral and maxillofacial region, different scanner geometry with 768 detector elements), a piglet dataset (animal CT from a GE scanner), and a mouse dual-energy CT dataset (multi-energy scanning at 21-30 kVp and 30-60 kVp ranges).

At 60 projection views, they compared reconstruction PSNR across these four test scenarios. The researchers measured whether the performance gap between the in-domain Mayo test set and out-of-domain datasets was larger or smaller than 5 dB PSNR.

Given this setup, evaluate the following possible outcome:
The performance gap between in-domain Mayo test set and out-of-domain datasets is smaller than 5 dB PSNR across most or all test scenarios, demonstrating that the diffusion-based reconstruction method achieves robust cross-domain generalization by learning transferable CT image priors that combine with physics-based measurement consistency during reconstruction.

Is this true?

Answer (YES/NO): YES